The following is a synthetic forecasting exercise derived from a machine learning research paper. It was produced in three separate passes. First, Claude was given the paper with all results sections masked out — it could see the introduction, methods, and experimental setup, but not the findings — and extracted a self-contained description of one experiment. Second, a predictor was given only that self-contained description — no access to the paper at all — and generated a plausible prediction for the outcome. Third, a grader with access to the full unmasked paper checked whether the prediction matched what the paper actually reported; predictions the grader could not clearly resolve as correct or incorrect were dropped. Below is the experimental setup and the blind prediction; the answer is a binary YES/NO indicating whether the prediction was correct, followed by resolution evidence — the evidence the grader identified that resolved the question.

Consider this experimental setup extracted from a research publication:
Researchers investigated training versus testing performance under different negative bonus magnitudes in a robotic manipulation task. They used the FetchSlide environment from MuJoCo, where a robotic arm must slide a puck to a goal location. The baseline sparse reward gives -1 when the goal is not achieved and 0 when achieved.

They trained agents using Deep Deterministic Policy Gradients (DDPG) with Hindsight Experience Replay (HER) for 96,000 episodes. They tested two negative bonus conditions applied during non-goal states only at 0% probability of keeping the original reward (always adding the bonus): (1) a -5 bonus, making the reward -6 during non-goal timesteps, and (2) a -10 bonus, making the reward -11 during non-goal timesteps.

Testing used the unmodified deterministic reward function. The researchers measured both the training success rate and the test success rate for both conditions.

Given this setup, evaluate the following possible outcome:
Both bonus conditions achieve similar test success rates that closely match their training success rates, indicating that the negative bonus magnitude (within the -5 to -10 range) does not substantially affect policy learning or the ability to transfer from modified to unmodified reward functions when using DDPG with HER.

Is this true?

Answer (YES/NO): NO